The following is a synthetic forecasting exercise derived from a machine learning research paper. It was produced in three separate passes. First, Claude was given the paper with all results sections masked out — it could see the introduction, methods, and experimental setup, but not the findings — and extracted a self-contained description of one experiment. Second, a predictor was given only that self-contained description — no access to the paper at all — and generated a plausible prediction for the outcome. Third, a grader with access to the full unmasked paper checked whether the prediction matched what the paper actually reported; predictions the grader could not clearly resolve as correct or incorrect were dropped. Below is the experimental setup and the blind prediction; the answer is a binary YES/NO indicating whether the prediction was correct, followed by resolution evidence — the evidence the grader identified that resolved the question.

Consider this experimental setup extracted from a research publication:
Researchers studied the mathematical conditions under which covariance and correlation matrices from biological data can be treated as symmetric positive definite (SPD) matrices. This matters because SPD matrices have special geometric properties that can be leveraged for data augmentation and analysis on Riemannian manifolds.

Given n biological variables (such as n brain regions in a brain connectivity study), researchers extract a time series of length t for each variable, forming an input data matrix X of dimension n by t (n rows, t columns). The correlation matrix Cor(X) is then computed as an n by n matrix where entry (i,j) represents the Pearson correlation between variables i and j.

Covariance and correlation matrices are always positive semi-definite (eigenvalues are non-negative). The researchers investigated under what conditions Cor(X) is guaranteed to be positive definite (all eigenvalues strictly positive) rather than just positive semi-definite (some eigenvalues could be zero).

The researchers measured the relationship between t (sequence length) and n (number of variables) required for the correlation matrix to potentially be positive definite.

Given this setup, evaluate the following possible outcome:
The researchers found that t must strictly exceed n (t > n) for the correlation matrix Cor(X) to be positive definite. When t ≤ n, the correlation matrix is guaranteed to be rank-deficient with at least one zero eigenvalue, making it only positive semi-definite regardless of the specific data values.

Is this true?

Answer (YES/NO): NO